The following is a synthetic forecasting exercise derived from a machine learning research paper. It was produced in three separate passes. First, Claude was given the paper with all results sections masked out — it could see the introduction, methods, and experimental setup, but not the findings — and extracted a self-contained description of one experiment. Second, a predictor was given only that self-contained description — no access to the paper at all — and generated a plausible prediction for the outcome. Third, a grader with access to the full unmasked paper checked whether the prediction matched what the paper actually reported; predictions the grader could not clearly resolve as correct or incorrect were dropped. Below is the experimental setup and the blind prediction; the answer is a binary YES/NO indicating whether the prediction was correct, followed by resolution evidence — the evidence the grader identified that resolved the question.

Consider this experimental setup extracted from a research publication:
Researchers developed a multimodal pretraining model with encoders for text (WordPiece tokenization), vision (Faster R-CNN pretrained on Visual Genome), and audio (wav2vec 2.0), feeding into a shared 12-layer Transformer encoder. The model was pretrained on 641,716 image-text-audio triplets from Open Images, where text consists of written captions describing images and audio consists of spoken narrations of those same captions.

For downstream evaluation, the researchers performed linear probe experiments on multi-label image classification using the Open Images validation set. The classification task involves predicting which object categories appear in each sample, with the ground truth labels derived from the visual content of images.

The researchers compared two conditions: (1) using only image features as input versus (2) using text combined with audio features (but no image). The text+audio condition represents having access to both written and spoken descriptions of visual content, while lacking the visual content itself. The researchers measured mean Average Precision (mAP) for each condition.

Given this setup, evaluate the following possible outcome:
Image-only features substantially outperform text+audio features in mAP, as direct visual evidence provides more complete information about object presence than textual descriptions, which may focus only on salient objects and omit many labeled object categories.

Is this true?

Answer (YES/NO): NO